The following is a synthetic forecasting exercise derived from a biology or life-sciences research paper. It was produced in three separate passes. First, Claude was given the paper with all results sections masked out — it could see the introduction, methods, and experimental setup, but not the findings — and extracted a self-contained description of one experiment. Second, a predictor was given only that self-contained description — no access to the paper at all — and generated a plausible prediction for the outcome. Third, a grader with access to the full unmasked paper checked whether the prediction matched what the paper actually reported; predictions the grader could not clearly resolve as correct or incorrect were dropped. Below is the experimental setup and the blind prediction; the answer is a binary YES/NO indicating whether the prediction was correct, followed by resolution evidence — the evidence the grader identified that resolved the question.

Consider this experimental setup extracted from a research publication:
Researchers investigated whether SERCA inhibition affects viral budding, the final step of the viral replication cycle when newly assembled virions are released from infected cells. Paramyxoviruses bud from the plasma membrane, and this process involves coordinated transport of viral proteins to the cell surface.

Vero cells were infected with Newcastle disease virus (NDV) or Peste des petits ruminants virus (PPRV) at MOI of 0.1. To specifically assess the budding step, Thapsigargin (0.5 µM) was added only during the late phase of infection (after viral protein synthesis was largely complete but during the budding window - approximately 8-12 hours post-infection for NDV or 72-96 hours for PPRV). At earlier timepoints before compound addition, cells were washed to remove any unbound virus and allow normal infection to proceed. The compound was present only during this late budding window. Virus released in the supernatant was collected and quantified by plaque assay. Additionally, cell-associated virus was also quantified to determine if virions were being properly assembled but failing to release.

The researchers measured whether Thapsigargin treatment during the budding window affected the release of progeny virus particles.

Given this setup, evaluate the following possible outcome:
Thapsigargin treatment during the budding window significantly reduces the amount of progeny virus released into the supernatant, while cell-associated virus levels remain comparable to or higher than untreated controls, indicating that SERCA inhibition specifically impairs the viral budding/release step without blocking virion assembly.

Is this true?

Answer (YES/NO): NO